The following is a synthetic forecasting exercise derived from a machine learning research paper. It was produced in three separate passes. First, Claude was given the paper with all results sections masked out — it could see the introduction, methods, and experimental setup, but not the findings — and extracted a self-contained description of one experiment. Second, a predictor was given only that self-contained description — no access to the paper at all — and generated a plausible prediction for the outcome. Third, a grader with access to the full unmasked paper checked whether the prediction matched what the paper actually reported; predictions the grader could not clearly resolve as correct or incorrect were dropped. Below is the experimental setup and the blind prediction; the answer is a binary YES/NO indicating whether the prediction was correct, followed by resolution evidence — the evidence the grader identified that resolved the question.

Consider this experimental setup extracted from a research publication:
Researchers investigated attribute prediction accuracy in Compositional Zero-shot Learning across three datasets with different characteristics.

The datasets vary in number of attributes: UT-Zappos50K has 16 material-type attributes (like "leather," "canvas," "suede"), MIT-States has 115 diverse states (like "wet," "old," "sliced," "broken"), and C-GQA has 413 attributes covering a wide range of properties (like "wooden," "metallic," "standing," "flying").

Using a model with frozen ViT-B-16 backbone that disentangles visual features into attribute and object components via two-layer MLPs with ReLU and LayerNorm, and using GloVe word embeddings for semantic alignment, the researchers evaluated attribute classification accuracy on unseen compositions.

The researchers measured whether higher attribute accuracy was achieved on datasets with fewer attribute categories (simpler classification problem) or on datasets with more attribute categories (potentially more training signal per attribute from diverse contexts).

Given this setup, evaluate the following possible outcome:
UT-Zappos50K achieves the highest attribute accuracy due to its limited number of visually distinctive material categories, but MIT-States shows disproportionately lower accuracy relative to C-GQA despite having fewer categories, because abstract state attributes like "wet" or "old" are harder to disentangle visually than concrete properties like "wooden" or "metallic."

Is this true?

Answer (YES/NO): NO